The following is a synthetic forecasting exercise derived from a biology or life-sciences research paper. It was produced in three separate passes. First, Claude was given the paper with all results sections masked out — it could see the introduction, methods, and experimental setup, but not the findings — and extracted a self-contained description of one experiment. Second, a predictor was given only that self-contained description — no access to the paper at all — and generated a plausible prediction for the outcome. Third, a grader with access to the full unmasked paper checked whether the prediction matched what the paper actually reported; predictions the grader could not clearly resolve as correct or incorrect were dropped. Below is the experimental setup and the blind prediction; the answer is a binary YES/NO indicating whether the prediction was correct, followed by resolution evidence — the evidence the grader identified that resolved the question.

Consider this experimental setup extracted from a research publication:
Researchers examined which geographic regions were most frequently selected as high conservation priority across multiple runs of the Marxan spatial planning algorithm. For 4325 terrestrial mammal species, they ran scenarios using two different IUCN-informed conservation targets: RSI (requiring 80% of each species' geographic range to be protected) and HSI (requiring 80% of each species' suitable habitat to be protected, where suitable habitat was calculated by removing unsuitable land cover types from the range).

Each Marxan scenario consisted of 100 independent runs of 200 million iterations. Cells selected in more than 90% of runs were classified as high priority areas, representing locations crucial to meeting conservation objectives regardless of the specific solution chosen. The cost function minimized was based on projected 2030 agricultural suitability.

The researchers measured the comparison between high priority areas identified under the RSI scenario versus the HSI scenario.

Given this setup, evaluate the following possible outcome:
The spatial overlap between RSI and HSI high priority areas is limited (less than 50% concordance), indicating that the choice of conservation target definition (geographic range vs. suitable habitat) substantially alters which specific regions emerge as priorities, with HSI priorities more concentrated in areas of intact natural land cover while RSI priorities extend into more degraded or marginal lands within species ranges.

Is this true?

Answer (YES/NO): NO